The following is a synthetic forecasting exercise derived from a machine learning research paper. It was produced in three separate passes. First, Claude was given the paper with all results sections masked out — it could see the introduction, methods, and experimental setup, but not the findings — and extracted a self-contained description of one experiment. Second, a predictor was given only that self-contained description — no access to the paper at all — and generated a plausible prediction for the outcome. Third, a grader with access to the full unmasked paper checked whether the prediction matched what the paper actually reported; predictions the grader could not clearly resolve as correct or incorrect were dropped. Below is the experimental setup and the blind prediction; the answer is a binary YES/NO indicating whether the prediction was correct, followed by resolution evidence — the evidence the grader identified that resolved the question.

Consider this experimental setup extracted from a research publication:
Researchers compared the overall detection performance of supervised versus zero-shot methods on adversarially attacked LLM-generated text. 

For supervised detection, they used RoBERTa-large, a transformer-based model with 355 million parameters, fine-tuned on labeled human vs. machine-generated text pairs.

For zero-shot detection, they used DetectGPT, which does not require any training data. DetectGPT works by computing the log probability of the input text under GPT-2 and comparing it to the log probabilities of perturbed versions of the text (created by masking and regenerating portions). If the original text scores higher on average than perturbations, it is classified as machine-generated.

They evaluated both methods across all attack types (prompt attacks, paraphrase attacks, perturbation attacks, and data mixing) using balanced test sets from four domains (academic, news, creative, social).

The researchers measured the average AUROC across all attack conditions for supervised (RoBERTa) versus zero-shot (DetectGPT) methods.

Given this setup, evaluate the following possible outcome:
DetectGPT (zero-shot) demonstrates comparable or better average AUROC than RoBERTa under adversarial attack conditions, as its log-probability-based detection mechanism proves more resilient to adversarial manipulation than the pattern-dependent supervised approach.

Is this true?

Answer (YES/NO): NO